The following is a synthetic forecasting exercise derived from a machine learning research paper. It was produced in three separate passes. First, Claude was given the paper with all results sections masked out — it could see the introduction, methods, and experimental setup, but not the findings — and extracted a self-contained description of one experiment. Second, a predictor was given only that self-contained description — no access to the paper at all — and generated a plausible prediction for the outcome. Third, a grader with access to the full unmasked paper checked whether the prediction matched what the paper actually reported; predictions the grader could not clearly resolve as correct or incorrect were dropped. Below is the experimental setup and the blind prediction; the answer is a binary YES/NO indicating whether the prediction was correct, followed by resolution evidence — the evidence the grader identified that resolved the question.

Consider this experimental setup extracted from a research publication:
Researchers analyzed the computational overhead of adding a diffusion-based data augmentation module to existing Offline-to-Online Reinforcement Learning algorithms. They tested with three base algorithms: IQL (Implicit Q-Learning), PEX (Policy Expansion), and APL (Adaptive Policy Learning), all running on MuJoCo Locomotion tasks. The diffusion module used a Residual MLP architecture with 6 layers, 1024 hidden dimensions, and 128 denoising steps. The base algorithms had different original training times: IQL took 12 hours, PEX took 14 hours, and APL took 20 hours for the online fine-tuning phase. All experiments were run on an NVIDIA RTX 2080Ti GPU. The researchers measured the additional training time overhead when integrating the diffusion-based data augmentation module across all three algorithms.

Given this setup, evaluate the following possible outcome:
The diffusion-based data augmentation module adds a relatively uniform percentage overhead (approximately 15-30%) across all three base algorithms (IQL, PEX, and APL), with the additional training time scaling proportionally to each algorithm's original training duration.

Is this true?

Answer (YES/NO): NO